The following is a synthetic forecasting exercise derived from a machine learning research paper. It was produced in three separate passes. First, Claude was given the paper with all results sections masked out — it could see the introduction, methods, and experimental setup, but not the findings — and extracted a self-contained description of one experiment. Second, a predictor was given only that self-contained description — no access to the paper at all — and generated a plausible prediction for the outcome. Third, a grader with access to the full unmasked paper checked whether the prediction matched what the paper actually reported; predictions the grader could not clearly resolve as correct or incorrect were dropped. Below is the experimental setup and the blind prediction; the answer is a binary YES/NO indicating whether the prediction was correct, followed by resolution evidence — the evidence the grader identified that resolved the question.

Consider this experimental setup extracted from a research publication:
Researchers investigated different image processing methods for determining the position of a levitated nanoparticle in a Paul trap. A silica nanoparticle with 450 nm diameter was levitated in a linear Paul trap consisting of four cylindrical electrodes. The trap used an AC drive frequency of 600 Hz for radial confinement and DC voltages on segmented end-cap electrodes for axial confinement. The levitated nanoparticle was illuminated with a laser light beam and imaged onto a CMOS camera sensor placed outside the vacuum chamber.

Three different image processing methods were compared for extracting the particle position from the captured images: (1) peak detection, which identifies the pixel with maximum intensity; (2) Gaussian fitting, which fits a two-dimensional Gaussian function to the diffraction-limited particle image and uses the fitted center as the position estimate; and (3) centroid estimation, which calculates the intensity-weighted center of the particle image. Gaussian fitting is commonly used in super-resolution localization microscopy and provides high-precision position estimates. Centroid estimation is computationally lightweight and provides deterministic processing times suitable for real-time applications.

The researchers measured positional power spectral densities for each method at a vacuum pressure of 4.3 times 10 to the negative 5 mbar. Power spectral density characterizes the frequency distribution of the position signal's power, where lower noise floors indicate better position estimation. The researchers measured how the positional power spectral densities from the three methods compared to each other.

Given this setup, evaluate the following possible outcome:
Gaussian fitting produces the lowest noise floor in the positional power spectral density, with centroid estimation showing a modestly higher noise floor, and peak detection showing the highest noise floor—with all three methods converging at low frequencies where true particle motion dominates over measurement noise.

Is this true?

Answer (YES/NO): NO